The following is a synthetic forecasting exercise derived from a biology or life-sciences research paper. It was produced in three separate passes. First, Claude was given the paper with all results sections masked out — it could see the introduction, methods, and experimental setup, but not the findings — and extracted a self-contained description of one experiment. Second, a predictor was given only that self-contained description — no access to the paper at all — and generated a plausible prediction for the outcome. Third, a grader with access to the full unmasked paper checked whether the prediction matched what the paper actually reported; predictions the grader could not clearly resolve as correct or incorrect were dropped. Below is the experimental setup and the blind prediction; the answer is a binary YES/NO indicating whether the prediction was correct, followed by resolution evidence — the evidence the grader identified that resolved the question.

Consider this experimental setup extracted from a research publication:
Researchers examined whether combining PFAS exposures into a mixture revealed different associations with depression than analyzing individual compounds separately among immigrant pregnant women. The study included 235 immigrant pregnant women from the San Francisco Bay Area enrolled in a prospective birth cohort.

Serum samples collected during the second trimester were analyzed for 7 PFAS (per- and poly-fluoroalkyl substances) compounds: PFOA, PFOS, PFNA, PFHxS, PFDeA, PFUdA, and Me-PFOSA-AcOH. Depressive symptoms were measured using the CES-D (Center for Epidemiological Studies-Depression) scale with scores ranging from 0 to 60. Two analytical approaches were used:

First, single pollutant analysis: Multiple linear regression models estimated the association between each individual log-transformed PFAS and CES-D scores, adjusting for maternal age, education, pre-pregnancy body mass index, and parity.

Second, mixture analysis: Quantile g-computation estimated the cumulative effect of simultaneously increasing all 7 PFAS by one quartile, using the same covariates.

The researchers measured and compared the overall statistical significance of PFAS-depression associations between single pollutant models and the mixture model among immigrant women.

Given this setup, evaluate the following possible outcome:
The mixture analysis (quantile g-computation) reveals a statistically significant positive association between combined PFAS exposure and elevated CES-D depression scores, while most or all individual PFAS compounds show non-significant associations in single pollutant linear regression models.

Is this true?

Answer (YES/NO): NO